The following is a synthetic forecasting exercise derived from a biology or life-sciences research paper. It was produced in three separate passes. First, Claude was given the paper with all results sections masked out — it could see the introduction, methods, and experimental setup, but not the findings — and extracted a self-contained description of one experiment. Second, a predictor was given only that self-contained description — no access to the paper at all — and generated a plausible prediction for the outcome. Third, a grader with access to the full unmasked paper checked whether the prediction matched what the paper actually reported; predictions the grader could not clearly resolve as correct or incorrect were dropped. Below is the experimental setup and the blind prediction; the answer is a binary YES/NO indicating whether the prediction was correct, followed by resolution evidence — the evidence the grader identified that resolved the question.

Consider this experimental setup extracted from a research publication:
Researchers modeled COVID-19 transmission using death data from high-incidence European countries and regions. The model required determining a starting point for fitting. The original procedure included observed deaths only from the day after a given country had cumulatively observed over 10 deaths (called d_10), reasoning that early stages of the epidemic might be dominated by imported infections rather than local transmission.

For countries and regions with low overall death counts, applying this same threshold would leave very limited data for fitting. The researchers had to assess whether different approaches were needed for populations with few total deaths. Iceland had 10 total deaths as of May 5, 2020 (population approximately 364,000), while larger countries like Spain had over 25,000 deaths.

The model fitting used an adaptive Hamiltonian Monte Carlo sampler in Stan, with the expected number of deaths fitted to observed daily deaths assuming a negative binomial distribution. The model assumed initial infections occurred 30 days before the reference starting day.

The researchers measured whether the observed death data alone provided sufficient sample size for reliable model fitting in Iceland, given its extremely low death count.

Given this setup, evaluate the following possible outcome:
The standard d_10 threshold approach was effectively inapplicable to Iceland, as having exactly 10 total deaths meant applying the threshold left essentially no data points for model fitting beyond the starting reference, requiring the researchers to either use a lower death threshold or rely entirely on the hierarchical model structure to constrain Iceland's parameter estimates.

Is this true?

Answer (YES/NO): NO